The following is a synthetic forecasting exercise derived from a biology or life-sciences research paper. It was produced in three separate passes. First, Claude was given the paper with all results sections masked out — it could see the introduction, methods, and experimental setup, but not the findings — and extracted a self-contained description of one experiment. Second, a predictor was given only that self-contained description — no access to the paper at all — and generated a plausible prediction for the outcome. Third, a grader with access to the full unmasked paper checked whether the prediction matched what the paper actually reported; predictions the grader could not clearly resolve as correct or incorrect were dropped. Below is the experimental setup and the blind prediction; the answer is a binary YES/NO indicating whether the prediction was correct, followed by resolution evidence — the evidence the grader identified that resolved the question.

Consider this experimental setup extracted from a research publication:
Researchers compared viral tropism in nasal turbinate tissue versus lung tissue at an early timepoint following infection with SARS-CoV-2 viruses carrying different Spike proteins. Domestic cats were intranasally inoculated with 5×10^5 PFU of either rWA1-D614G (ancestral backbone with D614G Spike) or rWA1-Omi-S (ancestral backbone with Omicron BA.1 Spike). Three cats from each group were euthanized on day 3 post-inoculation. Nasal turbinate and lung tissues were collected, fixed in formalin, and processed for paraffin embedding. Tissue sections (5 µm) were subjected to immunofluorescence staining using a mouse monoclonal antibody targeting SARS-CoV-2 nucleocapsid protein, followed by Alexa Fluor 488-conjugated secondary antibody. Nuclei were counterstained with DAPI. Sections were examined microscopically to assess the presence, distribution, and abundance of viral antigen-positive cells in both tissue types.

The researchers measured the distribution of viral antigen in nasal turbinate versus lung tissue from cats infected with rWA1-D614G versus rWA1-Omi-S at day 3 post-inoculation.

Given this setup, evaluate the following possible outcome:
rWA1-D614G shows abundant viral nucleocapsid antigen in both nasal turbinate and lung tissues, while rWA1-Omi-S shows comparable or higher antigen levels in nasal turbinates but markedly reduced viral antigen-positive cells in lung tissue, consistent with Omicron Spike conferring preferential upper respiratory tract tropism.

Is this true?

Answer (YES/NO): NO